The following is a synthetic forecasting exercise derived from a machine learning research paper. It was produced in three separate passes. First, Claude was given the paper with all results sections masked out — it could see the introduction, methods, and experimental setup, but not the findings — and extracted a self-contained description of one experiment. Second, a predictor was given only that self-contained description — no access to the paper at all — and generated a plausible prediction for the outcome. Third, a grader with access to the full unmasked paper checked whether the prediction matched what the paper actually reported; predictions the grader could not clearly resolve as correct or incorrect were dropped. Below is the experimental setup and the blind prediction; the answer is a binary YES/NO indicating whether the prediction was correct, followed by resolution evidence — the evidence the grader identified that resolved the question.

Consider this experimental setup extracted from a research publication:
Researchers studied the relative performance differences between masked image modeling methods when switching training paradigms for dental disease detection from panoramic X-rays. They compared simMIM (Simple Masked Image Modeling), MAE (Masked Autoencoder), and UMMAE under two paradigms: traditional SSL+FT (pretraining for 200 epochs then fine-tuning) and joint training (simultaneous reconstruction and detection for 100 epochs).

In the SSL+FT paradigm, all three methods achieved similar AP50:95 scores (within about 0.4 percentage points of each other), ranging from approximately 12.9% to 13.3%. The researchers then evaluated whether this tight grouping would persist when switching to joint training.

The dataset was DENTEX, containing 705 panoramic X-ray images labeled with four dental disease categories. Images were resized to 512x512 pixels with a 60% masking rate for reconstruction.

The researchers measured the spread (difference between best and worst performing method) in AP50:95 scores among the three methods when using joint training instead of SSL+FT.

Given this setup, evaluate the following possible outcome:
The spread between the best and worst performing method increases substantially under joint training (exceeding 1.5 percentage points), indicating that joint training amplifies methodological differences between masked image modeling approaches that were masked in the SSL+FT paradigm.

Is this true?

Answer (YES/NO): YES